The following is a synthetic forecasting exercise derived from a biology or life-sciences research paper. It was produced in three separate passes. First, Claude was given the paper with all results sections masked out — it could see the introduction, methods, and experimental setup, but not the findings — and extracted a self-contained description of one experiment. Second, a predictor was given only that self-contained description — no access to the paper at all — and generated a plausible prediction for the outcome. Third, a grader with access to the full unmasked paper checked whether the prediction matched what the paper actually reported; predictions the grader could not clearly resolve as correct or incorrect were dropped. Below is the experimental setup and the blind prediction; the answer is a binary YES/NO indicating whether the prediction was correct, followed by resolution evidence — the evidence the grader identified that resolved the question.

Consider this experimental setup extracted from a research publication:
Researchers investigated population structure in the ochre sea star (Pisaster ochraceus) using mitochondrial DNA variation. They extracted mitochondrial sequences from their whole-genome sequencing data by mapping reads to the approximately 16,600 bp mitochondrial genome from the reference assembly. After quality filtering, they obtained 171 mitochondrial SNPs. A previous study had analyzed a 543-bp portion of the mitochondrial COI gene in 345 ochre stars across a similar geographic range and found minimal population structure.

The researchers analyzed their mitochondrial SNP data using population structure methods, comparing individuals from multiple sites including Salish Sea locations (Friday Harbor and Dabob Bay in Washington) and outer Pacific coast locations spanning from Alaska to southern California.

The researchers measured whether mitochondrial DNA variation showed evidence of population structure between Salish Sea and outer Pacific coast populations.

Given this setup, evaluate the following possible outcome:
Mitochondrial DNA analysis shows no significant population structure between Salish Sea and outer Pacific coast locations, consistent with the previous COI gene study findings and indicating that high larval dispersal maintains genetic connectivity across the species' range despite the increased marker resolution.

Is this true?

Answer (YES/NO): YES